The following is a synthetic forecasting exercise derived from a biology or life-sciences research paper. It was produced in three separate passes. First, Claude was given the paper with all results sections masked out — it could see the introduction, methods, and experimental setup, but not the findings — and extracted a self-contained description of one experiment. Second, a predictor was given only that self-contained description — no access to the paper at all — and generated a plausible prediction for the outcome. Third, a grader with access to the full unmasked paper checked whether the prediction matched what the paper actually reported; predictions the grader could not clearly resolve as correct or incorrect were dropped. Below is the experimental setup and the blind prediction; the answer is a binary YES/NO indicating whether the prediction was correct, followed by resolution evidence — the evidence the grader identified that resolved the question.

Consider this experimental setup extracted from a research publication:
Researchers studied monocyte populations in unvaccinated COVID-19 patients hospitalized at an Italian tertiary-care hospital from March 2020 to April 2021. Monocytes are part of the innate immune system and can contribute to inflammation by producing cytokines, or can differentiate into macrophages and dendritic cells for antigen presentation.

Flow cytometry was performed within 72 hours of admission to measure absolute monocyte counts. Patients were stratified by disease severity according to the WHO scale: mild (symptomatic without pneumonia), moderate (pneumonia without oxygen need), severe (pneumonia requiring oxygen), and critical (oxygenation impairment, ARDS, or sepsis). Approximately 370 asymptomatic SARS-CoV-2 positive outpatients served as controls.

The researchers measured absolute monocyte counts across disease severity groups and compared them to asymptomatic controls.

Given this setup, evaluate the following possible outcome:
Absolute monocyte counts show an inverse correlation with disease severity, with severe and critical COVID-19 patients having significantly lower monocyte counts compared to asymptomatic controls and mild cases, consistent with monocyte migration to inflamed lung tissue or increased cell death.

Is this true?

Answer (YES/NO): NO